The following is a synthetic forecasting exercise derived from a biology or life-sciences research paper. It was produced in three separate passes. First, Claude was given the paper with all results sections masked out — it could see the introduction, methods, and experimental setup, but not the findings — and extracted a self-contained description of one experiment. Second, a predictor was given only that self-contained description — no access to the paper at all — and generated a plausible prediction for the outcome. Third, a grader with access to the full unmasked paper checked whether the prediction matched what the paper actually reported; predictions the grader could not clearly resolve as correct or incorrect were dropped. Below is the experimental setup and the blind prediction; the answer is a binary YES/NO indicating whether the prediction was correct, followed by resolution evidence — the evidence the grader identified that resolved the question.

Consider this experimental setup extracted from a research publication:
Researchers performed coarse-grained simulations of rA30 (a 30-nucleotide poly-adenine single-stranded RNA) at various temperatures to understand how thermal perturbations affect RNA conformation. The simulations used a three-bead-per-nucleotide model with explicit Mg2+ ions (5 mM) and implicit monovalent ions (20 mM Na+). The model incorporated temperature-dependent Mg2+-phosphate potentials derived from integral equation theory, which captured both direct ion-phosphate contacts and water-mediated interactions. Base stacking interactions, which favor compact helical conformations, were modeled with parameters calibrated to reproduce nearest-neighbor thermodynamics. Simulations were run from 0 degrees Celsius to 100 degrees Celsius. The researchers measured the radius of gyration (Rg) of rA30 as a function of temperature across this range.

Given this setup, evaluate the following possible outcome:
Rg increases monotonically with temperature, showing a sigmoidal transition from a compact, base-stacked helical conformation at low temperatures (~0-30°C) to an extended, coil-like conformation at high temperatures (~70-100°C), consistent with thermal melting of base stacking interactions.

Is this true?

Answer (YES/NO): NO